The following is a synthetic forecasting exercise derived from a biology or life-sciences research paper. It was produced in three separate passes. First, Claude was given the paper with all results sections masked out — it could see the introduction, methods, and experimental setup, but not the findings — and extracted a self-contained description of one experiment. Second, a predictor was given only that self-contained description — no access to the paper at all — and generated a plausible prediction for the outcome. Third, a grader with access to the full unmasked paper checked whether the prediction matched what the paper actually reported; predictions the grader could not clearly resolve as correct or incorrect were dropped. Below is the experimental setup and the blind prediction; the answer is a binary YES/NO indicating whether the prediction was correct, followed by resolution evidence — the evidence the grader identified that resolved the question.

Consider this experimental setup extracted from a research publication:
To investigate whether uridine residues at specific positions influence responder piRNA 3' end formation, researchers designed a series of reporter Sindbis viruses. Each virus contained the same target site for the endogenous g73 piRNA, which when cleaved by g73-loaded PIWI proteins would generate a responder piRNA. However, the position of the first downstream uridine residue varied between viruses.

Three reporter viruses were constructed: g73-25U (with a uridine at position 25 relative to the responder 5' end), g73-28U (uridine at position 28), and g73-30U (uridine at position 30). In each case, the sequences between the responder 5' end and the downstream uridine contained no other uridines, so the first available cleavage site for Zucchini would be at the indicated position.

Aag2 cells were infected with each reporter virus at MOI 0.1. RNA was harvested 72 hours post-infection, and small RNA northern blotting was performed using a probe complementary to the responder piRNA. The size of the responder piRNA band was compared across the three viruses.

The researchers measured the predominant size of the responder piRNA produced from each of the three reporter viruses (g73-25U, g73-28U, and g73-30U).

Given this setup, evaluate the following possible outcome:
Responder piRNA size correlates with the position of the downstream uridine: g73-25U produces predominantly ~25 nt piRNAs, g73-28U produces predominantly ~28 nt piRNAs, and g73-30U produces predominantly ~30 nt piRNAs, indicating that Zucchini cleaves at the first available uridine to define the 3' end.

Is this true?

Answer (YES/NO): NO